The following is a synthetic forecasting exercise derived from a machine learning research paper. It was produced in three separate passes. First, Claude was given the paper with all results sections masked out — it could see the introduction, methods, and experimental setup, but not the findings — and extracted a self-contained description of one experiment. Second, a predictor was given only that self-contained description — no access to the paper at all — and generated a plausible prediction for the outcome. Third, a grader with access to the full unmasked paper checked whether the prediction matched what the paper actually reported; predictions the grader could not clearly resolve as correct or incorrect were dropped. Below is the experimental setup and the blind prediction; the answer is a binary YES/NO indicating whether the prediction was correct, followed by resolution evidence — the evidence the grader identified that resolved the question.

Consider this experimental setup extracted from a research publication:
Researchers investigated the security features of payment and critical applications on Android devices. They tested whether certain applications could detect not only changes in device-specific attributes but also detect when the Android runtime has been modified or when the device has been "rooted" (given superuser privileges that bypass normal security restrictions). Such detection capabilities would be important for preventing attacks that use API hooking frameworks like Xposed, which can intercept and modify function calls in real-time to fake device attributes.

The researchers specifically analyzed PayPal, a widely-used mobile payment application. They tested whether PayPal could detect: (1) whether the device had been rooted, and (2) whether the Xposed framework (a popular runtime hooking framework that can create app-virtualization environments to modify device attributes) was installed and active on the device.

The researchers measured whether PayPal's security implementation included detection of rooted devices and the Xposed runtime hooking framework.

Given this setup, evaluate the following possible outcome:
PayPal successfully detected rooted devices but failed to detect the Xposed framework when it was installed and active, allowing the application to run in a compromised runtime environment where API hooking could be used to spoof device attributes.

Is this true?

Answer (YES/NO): NO